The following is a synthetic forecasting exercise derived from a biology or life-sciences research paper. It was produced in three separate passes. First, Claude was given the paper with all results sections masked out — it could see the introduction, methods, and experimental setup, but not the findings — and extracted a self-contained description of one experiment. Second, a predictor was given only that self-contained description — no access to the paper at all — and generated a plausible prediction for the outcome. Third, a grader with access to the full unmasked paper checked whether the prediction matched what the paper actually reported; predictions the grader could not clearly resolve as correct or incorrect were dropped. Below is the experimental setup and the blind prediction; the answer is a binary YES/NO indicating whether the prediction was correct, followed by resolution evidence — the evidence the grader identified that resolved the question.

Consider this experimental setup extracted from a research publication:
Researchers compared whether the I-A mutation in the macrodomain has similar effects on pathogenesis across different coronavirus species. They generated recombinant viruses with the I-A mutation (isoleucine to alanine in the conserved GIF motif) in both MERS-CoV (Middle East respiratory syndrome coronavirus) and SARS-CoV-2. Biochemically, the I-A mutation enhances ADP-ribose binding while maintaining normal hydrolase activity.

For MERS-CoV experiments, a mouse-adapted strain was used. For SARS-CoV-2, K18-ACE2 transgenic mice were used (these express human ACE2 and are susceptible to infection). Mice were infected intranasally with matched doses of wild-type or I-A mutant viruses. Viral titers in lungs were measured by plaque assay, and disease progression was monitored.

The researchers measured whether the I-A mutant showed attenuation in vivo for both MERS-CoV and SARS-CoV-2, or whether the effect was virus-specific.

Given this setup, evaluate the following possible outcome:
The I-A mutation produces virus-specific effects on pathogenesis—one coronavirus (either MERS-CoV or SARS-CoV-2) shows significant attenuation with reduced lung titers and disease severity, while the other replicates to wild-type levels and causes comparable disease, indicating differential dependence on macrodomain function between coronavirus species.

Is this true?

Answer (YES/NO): NO